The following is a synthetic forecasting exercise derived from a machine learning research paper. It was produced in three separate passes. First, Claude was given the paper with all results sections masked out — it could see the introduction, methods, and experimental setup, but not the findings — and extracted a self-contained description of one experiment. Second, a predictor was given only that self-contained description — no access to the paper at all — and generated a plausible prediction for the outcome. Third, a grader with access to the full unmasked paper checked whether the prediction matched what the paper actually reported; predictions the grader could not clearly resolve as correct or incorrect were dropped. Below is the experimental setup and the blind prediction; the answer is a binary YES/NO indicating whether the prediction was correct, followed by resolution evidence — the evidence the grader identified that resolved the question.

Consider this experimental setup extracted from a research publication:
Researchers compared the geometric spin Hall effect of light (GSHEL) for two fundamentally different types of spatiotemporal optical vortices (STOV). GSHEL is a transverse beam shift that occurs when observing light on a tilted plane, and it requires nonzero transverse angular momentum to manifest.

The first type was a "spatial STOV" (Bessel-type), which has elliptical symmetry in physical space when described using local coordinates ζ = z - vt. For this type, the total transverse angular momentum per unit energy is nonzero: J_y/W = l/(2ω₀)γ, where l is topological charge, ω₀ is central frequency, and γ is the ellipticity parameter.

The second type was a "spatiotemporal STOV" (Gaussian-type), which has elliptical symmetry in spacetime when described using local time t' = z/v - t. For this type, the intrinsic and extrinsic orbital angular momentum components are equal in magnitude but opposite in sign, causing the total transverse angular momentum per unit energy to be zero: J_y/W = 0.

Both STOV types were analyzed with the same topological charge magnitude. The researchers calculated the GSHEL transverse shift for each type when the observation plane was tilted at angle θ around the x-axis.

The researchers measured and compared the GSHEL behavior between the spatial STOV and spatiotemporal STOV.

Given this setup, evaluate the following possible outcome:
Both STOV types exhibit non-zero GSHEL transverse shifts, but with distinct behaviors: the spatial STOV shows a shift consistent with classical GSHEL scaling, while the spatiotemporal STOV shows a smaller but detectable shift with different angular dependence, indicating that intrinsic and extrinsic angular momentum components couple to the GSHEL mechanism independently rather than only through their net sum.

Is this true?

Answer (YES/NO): NO